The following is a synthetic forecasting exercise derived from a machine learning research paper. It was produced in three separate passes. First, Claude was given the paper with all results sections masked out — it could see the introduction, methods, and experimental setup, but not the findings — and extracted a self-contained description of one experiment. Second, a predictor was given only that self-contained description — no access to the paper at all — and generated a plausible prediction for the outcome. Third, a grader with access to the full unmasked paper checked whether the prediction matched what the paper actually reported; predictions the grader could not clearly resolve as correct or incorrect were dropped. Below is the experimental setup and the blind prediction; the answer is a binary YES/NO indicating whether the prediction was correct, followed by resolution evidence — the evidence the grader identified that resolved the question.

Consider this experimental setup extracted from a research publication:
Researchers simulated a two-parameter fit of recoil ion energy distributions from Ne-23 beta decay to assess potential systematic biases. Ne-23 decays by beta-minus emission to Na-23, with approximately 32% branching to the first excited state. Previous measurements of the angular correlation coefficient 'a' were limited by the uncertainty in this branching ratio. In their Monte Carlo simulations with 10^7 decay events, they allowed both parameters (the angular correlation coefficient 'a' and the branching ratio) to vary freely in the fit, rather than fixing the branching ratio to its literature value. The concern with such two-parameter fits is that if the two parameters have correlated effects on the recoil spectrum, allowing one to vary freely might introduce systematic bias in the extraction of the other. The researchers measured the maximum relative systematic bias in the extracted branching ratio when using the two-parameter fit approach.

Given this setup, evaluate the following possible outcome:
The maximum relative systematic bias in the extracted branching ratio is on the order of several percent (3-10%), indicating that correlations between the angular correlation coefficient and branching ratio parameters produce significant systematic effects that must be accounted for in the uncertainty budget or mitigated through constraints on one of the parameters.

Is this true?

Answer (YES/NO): NO